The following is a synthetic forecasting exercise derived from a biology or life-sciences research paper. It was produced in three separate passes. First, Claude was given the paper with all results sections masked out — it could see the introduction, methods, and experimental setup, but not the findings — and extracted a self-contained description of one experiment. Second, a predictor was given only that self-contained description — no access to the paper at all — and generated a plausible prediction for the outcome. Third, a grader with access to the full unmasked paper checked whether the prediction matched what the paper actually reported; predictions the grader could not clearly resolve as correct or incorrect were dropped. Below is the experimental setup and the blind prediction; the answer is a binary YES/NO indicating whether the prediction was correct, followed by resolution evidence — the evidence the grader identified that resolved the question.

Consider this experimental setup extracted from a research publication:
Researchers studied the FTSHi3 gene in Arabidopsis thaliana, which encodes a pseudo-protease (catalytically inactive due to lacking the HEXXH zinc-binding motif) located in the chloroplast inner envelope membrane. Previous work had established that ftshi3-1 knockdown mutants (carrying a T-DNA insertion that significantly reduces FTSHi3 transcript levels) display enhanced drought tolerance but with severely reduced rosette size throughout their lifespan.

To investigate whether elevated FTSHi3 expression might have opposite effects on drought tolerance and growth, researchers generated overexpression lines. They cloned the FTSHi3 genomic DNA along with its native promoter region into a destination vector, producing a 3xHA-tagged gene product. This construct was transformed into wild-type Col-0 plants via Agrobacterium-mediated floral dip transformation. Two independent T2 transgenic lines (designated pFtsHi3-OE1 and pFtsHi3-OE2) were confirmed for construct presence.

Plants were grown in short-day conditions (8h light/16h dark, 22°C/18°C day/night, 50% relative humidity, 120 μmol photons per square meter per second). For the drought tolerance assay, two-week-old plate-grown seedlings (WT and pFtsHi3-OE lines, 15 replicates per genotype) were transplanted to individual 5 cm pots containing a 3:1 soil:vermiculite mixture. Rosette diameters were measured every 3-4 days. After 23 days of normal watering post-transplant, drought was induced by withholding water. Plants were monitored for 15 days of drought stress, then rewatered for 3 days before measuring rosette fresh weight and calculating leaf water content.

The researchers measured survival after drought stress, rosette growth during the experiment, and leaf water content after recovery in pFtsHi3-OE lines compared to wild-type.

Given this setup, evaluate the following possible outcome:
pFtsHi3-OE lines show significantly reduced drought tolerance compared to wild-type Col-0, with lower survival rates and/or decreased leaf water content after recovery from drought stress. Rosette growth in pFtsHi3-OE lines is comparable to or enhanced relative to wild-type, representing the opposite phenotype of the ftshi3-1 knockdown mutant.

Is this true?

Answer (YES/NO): NO